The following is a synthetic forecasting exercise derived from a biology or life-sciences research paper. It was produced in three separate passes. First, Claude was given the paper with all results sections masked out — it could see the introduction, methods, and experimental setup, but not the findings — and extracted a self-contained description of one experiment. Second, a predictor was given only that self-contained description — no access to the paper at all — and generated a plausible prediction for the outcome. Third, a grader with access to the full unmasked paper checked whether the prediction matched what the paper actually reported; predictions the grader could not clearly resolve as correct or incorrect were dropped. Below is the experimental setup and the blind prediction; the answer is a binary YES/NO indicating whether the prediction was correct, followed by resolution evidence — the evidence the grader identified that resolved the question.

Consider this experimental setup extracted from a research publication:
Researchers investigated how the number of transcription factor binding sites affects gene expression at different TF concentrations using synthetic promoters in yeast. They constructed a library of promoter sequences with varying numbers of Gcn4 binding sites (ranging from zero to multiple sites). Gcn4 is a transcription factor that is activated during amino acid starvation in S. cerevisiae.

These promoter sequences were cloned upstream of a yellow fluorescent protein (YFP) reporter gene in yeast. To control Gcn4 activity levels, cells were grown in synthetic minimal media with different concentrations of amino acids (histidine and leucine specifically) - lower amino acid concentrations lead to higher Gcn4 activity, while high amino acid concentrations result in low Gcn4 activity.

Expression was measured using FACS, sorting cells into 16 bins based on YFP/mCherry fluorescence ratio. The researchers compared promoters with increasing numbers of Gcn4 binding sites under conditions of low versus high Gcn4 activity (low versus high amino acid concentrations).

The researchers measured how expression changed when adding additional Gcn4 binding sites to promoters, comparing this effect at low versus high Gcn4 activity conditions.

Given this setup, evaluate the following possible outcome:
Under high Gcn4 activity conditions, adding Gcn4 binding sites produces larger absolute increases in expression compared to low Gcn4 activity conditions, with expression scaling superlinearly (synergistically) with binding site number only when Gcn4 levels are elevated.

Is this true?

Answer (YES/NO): NO